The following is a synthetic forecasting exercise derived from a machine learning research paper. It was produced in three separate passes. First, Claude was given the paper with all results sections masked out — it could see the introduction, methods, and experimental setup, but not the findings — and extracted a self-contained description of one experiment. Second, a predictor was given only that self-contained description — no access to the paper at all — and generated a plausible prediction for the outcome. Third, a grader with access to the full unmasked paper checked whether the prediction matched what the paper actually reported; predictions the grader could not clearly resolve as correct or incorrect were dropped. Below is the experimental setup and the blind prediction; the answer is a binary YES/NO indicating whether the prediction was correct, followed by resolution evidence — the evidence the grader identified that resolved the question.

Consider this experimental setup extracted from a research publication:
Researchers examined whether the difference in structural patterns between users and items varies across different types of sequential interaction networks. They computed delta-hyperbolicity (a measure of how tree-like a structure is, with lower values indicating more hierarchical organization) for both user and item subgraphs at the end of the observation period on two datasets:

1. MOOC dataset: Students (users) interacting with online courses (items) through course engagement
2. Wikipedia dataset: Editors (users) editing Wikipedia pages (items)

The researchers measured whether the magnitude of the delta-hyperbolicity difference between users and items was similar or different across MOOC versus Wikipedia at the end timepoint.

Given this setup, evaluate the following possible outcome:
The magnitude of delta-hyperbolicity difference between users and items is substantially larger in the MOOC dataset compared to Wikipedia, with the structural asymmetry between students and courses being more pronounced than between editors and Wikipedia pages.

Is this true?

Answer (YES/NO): YES